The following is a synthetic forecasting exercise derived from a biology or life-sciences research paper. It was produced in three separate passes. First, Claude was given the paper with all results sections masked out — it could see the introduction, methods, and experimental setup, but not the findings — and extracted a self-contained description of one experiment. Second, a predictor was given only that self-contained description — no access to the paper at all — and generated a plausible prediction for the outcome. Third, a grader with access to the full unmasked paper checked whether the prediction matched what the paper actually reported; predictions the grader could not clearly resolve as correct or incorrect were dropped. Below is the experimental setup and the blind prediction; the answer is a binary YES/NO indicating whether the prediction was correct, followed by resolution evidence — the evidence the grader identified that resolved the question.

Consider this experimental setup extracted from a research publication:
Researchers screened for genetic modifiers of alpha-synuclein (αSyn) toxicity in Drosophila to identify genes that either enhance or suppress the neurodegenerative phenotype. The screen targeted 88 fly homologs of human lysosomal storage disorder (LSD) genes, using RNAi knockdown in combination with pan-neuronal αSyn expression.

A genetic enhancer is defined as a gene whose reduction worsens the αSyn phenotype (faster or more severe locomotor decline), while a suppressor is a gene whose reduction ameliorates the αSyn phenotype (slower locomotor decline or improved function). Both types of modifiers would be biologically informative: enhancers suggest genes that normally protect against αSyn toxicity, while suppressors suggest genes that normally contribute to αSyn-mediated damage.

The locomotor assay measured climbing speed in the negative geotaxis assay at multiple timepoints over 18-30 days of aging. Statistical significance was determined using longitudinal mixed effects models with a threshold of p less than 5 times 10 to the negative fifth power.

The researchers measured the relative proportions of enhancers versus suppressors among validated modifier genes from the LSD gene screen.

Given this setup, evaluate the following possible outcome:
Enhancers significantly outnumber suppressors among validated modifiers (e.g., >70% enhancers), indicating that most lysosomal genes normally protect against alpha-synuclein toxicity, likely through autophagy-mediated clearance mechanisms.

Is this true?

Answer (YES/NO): YES